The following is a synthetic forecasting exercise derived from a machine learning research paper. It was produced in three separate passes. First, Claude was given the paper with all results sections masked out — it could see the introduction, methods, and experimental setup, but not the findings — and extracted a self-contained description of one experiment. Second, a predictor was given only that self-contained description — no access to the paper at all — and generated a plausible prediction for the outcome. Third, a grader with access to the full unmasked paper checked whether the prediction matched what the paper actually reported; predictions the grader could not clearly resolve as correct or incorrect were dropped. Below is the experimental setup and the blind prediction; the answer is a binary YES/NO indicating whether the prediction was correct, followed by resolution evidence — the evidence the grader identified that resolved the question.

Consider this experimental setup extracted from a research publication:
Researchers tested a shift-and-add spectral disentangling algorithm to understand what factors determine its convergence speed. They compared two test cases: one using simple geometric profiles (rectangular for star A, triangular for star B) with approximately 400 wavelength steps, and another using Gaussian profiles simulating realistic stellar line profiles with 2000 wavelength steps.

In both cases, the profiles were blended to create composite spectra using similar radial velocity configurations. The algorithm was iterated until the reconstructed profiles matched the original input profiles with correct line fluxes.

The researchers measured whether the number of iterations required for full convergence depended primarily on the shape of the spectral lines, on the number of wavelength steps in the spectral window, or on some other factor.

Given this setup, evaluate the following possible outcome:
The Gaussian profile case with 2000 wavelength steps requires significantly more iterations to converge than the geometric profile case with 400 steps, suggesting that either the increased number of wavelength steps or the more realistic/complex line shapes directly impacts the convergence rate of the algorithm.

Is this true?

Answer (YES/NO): YES